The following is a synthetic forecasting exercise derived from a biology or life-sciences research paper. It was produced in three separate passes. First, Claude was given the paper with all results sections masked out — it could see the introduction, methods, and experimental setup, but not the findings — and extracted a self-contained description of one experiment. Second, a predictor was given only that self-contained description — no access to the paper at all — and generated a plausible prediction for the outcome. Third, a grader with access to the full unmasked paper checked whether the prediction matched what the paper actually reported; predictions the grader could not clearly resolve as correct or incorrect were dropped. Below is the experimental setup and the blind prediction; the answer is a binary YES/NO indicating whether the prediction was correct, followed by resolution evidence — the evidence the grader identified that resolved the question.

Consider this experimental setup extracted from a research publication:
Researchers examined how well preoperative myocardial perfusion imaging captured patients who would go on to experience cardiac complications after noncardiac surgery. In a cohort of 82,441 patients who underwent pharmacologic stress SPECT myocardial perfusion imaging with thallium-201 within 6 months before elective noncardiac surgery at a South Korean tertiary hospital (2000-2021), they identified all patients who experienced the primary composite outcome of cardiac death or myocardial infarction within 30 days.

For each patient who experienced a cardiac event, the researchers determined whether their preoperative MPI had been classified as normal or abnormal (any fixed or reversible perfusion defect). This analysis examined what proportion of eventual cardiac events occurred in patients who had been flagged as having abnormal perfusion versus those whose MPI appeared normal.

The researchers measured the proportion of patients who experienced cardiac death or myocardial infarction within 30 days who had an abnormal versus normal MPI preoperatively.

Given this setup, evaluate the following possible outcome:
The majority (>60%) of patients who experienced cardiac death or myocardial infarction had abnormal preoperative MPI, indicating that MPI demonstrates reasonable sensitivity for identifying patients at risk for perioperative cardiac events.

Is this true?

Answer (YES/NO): NO